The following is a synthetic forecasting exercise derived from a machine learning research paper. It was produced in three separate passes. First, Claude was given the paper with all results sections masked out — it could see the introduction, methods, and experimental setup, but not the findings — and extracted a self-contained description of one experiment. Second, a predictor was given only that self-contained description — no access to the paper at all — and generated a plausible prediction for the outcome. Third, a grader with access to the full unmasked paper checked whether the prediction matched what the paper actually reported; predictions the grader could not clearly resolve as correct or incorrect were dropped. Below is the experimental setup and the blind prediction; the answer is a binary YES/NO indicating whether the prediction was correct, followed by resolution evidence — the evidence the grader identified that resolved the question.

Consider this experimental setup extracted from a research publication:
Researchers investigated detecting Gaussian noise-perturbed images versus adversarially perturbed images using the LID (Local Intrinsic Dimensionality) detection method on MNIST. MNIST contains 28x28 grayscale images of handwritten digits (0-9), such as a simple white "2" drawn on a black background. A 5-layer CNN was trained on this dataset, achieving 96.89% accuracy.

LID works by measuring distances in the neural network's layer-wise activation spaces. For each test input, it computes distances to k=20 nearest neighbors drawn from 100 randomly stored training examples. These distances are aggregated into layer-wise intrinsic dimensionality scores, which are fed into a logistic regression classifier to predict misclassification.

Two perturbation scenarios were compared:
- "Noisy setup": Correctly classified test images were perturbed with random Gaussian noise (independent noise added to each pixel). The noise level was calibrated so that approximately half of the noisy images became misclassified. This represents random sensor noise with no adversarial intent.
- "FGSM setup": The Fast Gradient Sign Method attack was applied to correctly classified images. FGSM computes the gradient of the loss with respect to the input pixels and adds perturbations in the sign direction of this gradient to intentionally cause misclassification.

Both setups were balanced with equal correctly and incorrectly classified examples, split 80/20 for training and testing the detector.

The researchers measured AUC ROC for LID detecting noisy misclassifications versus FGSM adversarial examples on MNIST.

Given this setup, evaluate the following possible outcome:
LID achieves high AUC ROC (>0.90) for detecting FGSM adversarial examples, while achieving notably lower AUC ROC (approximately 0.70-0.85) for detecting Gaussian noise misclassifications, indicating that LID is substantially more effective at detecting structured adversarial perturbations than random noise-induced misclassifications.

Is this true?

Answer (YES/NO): NO